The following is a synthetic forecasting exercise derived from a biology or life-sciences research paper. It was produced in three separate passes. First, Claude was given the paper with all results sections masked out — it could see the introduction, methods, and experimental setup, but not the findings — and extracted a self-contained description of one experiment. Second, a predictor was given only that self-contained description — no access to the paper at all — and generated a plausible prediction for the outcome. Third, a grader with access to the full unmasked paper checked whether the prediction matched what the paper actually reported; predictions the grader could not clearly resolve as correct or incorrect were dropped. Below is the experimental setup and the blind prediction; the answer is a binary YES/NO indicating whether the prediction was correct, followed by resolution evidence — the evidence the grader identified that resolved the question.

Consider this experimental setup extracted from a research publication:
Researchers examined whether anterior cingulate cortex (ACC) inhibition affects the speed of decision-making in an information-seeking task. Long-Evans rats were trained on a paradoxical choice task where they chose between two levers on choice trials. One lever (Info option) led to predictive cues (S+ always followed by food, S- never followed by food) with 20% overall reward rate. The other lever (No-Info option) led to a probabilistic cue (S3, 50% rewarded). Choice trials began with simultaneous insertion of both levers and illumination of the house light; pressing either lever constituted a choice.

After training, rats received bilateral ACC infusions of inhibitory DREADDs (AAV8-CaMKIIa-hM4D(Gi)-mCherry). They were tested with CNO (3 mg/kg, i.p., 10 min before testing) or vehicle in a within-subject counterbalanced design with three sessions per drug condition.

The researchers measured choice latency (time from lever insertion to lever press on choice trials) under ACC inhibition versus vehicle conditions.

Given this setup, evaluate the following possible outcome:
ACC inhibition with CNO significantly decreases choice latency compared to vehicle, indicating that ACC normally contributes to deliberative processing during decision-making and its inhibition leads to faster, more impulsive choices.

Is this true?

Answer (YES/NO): NO